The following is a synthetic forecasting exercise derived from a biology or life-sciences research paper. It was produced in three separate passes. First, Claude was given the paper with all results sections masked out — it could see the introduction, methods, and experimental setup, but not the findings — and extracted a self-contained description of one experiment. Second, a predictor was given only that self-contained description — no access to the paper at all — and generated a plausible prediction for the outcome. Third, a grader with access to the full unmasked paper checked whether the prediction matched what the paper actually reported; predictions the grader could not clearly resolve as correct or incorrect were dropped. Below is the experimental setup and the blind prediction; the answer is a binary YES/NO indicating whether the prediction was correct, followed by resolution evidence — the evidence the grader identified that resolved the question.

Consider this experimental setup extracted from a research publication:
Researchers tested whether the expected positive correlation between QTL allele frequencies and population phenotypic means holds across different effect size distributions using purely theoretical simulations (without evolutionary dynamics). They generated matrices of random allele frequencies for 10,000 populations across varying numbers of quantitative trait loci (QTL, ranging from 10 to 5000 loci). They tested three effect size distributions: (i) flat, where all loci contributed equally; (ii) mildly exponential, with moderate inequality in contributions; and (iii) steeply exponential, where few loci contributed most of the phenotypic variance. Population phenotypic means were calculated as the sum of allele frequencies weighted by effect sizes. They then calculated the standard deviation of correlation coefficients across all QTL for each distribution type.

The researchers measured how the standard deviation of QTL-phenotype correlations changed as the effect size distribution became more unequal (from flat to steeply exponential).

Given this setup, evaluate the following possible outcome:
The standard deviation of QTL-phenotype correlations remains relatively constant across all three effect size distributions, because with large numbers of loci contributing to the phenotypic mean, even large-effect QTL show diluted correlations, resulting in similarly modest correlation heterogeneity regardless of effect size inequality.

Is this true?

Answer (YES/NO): NO